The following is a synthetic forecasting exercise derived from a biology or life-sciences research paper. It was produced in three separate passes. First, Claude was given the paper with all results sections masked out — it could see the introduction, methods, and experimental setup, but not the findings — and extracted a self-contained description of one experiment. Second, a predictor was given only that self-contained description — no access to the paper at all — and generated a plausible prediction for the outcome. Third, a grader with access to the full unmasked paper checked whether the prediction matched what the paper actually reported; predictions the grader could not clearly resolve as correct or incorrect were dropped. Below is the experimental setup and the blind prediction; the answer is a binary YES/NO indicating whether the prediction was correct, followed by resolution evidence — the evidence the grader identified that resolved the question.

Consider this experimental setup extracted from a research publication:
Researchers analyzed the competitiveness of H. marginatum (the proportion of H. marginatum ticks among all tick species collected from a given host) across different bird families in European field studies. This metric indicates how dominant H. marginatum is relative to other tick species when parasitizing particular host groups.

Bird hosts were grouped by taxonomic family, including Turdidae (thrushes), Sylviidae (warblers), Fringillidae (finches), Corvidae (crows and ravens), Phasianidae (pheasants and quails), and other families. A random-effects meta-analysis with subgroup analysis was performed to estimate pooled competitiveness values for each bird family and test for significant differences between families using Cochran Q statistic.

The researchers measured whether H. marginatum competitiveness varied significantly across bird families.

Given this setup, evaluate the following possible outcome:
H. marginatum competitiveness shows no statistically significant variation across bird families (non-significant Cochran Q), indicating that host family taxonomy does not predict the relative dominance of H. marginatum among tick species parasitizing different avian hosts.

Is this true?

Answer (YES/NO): NO